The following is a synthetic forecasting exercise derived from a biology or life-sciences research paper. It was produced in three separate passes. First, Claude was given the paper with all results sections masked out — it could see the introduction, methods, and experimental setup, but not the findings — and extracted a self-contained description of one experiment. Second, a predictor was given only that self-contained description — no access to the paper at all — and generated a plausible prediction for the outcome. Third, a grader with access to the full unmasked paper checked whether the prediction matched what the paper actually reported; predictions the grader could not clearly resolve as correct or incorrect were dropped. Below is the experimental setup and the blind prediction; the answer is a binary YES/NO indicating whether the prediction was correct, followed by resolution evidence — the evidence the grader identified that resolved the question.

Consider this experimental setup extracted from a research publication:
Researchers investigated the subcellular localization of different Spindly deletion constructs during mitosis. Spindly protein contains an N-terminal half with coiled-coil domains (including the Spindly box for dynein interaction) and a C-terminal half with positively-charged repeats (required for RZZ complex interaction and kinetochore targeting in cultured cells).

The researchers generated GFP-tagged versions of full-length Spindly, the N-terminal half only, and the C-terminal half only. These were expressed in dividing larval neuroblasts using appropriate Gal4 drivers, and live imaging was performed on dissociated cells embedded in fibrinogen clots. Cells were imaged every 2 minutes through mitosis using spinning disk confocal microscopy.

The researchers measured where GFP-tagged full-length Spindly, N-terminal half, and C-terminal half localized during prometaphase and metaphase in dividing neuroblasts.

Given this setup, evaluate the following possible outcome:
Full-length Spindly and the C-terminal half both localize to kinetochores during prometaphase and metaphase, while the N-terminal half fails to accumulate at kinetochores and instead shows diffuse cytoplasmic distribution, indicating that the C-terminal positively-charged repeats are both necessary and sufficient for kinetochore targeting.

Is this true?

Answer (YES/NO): YES